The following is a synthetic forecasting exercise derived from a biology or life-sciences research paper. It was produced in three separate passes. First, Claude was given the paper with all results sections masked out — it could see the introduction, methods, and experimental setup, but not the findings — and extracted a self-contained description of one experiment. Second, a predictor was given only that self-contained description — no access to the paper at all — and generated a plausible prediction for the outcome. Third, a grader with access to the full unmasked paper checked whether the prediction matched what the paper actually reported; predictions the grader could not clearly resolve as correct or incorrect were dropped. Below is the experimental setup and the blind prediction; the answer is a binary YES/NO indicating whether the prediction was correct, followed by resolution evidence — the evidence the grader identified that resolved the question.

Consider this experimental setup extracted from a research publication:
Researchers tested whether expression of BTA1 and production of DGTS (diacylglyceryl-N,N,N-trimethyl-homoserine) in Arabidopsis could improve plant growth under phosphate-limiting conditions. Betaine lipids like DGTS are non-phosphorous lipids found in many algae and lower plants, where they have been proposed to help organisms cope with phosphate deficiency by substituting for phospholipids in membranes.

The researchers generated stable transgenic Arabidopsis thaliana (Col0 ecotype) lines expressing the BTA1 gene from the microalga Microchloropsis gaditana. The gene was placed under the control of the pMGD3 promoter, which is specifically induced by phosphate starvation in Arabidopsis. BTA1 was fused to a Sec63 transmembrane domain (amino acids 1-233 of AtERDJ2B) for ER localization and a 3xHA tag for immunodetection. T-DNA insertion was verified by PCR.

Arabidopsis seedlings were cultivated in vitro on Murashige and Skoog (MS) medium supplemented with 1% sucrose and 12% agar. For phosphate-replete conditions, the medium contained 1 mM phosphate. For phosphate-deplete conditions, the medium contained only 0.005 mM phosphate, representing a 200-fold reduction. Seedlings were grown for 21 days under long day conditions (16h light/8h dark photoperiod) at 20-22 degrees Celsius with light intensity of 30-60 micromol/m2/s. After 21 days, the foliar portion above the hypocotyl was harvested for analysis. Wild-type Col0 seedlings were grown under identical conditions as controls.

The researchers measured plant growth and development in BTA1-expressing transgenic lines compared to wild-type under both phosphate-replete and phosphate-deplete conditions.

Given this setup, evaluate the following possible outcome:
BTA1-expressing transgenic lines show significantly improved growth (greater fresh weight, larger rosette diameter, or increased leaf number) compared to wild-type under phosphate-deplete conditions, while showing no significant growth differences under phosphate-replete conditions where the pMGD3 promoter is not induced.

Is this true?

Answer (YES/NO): NO